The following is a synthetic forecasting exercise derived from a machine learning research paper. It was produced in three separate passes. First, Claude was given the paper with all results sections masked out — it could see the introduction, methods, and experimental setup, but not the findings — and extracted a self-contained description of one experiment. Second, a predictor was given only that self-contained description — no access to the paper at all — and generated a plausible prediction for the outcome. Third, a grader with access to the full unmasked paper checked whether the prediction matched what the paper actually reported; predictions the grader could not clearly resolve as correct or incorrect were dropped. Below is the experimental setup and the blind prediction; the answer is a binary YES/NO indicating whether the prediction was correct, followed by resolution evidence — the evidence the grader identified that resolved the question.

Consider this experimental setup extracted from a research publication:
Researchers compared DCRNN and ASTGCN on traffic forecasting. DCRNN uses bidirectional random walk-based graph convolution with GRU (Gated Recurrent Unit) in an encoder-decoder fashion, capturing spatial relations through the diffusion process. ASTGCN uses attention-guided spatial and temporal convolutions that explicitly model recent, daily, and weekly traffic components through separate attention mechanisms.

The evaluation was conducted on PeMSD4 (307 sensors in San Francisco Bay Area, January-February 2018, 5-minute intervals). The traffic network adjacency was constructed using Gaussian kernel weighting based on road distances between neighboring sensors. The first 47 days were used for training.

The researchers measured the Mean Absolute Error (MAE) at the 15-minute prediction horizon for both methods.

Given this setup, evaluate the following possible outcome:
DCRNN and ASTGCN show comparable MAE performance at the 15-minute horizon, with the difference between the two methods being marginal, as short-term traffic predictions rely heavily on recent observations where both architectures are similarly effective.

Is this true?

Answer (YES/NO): NO